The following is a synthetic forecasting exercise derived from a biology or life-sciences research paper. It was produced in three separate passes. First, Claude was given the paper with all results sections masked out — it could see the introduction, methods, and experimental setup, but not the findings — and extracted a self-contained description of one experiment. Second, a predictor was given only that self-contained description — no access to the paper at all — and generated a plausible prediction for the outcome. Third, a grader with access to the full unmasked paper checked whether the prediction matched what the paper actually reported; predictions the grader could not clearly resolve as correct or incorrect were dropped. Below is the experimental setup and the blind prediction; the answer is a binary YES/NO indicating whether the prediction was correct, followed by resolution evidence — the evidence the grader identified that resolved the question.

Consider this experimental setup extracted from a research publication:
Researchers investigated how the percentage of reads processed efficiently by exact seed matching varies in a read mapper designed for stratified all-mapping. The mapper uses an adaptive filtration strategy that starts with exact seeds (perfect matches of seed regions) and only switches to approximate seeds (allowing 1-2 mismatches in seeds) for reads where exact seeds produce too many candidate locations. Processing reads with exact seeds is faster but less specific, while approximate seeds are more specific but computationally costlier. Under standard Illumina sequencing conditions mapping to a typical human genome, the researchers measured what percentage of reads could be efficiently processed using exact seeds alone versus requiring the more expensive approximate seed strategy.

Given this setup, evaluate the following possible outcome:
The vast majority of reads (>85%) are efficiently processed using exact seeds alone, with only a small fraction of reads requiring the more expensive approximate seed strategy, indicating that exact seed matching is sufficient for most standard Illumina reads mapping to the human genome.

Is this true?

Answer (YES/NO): NO